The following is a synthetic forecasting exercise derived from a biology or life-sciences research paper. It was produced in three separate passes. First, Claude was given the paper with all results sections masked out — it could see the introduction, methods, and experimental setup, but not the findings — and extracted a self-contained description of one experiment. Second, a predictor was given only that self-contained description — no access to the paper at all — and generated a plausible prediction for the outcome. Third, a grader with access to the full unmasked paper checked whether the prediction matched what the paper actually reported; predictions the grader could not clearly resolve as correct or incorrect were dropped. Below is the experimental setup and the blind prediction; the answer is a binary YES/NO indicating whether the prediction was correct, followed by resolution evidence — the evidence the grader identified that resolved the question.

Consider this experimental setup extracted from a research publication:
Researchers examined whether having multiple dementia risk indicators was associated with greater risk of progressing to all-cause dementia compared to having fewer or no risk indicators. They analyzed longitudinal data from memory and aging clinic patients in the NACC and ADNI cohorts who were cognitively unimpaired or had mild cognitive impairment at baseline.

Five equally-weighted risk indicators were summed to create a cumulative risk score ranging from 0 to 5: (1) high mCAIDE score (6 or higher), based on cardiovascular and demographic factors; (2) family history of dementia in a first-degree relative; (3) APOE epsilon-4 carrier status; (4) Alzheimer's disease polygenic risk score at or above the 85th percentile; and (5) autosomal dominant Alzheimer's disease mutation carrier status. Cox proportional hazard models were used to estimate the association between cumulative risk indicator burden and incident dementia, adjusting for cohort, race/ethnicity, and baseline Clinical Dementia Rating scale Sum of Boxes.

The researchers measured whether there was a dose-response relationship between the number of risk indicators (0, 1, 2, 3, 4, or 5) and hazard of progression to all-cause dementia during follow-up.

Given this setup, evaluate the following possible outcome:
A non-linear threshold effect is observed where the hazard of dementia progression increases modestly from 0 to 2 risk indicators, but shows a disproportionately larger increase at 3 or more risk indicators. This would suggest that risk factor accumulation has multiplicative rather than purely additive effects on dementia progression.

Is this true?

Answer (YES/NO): NO